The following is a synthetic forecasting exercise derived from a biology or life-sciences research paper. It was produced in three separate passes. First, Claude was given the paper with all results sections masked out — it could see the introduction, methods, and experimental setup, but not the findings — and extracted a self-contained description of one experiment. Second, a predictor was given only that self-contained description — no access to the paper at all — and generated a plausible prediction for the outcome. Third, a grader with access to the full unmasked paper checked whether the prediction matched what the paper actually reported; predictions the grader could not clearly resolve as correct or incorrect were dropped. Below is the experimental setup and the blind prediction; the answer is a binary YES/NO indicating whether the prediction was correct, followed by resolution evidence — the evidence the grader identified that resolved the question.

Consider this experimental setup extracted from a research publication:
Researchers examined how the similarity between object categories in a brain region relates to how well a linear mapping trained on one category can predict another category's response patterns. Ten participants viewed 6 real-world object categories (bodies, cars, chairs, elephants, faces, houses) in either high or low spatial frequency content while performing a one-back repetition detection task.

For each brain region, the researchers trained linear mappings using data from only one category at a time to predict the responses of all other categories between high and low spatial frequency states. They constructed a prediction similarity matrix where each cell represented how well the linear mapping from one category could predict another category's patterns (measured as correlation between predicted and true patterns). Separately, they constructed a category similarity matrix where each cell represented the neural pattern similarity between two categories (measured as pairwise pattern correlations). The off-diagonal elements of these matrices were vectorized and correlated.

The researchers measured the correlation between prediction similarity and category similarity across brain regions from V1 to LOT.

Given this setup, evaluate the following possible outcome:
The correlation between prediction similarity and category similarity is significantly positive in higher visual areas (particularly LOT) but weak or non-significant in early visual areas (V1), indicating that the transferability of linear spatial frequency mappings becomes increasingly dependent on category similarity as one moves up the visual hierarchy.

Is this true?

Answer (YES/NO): YES